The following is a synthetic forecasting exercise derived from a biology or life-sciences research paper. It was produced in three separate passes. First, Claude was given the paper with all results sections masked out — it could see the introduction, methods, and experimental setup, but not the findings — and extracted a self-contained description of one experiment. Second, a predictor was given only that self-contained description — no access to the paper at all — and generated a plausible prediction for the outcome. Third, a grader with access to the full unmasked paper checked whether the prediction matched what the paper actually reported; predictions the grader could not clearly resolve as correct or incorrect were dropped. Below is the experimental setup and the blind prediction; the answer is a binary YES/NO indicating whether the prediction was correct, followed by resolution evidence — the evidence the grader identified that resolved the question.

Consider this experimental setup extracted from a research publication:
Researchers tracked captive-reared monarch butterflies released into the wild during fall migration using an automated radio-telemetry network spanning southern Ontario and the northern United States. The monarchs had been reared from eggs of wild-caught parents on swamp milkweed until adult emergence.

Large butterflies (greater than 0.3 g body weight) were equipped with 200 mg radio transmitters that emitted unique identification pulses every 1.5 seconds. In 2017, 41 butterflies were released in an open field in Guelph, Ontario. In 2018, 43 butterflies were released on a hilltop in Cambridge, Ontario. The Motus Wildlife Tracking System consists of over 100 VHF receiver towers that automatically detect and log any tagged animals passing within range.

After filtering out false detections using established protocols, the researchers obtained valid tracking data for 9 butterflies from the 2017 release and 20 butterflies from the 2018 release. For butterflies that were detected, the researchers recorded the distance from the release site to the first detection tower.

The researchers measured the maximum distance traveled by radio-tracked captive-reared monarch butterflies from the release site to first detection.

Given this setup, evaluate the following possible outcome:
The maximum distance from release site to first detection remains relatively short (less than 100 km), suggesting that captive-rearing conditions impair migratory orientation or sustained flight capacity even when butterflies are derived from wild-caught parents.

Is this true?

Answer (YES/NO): NO